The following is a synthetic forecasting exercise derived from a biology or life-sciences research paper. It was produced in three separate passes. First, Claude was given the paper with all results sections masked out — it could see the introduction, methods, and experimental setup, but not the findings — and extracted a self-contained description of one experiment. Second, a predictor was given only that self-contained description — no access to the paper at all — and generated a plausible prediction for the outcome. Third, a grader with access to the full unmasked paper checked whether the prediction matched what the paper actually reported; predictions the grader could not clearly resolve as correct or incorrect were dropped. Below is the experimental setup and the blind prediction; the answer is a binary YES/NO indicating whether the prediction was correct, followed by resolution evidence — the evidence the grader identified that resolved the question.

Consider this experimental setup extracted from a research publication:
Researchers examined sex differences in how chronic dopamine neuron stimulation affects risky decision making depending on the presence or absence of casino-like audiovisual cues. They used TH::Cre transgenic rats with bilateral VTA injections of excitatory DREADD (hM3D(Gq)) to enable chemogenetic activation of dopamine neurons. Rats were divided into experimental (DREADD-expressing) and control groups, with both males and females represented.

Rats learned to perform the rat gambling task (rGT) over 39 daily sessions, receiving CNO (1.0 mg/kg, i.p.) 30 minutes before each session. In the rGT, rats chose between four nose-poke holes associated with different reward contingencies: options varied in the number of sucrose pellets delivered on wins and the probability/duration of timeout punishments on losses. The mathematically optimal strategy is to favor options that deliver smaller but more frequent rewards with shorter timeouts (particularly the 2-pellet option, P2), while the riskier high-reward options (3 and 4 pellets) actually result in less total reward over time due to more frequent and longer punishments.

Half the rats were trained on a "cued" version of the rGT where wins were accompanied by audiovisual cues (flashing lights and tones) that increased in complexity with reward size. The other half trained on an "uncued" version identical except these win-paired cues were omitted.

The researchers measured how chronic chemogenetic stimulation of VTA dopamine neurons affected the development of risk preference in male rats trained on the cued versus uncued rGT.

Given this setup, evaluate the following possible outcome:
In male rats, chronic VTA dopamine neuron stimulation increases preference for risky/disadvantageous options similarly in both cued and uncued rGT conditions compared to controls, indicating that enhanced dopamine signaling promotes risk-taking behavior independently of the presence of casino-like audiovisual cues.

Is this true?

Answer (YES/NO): NO